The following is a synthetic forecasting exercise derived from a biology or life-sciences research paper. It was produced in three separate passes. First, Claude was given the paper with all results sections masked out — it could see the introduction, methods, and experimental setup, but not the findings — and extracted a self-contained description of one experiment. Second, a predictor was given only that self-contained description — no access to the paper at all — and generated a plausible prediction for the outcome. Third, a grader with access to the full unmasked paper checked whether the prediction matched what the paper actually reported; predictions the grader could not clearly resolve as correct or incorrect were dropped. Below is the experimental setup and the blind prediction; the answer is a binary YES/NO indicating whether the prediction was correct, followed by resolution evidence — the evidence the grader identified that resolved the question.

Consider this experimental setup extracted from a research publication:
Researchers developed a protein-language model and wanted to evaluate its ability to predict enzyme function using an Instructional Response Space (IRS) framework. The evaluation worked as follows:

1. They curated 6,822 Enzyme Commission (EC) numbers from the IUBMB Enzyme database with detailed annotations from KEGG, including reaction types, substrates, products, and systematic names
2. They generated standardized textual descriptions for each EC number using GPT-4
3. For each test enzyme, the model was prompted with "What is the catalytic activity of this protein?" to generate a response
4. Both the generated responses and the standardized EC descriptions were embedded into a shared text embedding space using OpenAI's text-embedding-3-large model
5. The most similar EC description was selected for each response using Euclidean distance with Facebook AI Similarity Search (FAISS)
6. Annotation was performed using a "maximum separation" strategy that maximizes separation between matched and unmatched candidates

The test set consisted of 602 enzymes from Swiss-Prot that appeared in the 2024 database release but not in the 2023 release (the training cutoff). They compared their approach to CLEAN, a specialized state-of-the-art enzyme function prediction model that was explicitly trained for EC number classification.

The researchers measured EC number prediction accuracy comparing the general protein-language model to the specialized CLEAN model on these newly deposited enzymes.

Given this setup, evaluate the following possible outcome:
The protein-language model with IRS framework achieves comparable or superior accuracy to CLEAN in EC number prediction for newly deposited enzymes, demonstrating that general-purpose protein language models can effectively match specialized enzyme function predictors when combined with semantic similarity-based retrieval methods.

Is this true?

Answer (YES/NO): YES